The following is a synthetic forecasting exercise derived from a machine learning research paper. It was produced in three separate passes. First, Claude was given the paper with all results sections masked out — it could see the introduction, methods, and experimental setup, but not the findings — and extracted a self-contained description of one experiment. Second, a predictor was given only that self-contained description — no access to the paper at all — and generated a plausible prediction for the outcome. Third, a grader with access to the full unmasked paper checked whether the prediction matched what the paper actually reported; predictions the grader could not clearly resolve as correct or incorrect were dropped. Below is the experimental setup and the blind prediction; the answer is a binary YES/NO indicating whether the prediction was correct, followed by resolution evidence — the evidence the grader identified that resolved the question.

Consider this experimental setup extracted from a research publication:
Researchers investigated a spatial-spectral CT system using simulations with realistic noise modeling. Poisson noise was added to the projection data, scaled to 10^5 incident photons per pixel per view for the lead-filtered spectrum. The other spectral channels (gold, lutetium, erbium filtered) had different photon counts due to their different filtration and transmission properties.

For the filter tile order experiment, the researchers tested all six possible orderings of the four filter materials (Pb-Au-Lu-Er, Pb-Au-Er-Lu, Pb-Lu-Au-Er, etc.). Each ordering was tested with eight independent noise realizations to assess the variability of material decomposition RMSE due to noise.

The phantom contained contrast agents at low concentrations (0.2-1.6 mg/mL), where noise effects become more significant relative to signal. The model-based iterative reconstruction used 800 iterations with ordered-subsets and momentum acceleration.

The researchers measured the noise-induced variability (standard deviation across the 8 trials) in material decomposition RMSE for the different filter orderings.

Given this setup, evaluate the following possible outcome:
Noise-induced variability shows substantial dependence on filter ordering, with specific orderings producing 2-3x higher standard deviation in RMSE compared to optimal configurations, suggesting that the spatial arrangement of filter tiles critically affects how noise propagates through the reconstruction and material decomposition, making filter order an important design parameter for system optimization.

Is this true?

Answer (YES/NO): NO